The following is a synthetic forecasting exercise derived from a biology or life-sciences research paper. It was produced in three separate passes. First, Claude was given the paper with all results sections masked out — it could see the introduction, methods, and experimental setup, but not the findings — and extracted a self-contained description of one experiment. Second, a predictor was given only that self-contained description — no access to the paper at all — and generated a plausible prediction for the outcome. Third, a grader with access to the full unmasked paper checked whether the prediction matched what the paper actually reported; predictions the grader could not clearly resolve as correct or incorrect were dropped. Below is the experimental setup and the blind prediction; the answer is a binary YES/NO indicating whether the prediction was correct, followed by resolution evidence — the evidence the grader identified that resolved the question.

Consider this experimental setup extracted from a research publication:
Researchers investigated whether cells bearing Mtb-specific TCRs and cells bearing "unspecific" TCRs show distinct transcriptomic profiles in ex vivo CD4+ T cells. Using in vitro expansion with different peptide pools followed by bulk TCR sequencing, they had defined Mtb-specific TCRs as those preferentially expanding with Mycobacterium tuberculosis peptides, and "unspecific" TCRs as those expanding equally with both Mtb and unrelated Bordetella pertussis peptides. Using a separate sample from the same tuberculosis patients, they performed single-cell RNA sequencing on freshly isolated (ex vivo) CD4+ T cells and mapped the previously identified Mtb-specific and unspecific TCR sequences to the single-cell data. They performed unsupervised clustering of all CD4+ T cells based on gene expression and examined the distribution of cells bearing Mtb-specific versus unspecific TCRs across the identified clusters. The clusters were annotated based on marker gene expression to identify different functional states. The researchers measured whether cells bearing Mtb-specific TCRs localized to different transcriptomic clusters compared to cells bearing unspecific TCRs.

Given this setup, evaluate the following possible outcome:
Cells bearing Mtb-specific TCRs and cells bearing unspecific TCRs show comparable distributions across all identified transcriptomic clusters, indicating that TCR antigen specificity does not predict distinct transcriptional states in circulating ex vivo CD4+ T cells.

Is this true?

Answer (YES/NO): NO